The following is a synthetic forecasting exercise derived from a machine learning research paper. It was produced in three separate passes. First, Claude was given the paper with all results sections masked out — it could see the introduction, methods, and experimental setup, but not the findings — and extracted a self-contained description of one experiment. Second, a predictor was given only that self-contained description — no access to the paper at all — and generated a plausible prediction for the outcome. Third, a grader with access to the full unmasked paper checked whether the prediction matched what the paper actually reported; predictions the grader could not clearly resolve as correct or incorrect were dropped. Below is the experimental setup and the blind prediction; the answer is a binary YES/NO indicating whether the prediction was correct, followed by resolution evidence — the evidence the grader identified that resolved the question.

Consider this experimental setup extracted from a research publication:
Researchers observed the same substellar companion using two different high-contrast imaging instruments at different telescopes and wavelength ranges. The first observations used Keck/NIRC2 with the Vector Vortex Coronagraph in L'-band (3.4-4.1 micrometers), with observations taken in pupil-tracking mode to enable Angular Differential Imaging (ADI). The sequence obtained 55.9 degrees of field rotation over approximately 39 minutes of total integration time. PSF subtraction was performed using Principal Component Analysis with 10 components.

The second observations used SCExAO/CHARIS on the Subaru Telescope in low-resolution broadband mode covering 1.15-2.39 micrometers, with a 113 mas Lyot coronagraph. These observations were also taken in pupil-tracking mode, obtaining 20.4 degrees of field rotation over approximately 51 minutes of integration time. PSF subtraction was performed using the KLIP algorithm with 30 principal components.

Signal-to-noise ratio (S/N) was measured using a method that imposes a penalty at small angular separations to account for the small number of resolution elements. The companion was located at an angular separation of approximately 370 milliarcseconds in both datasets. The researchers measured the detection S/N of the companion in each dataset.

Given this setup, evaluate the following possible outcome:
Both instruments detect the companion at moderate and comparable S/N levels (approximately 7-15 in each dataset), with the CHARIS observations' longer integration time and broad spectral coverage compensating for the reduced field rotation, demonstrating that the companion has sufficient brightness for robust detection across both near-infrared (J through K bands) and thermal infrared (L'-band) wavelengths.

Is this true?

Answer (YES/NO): YES